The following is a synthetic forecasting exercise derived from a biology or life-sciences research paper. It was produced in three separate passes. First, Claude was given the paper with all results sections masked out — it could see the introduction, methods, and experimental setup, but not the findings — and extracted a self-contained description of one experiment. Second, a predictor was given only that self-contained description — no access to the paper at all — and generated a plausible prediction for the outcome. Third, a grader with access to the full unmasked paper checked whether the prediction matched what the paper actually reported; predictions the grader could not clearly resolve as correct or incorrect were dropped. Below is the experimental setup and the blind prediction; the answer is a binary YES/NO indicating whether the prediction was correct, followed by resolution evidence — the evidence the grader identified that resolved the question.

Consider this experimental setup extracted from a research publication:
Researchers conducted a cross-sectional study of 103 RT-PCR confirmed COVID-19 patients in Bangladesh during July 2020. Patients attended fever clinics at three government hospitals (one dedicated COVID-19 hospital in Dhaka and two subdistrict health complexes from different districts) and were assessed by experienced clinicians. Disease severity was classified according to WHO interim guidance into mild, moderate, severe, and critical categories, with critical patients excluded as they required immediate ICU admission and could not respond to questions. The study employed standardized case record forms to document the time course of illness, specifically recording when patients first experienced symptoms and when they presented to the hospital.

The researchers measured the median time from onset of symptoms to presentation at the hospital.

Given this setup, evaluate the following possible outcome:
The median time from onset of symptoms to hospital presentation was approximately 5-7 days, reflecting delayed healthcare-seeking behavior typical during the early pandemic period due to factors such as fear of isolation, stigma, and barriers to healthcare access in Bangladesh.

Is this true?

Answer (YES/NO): YES